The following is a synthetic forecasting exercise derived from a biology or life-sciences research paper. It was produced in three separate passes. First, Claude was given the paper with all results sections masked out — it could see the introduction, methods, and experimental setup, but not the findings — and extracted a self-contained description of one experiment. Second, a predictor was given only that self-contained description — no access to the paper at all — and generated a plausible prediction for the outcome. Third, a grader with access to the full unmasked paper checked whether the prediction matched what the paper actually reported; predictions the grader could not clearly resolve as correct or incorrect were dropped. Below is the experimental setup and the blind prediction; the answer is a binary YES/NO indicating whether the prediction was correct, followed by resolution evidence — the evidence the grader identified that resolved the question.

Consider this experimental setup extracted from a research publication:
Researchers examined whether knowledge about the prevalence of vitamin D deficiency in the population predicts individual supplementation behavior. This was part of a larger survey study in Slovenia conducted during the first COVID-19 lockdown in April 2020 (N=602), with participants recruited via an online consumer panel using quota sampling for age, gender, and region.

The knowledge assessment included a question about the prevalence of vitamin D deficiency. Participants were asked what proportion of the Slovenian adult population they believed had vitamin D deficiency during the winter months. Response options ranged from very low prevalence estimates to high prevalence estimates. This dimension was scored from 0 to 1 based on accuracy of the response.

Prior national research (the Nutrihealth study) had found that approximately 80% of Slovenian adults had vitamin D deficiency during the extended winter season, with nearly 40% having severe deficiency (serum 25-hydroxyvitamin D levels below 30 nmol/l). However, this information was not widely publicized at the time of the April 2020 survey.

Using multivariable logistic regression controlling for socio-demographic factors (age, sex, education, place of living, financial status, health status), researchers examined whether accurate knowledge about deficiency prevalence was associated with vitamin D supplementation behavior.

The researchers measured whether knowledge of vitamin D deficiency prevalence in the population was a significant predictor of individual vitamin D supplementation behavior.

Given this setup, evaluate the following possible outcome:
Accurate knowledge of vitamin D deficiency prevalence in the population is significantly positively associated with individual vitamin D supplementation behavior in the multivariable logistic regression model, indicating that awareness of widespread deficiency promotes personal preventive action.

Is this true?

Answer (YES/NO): YES